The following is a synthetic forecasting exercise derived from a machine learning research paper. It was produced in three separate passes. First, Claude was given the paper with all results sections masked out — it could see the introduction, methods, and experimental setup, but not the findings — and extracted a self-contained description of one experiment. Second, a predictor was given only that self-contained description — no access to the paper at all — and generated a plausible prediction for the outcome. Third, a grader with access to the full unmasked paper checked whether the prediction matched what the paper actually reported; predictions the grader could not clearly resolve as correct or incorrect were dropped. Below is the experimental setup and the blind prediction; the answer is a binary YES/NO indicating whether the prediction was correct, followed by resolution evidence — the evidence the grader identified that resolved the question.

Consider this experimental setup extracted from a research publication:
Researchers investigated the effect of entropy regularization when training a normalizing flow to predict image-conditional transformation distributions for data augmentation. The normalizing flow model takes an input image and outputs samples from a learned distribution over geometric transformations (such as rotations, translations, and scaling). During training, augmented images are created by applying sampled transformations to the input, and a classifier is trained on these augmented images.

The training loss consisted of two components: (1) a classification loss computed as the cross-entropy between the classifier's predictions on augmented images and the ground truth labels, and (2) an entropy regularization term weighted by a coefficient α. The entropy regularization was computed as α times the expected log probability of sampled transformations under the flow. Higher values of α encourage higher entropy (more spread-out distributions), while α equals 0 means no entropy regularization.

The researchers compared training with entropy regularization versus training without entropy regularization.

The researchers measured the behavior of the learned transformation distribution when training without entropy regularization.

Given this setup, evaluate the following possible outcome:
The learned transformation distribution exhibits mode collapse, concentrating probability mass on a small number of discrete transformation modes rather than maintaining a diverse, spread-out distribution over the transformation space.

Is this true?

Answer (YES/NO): NO